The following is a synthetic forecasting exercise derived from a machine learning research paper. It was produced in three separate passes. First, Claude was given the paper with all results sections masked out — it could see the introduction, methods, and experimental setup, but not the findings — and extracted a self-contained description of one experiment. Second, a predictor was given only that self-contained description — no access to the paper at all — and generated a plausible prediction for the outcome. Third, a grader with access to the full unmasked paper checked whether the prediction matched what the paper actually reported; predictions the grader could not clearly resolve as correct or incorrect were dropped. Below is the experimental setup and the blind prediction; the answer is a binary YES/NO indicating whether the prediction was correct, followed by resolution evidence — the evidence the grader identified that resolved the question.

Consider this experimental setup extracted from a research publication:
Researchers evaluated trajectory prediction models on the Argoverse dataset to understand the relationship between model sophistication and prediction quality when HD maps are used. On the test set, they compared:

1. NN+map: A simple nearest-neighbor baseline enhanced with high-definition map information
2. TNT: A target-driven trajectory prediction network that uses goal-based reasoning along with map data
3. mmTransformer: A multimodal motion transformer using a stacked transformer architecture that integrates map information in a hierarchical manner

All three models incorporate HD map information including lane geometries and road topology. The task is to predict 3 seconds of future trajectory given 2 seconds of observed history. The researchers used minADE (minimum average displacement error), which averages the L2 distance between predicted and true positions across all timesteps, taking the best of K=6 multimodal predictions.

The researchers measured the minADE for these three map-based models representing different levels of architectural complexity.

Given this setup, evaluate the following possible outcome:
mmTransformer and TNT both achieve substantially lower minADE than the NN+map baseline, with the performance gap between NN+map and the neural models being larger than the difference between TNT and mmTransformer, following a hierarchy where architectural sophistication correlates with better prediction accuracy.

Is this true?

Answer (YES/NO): YES